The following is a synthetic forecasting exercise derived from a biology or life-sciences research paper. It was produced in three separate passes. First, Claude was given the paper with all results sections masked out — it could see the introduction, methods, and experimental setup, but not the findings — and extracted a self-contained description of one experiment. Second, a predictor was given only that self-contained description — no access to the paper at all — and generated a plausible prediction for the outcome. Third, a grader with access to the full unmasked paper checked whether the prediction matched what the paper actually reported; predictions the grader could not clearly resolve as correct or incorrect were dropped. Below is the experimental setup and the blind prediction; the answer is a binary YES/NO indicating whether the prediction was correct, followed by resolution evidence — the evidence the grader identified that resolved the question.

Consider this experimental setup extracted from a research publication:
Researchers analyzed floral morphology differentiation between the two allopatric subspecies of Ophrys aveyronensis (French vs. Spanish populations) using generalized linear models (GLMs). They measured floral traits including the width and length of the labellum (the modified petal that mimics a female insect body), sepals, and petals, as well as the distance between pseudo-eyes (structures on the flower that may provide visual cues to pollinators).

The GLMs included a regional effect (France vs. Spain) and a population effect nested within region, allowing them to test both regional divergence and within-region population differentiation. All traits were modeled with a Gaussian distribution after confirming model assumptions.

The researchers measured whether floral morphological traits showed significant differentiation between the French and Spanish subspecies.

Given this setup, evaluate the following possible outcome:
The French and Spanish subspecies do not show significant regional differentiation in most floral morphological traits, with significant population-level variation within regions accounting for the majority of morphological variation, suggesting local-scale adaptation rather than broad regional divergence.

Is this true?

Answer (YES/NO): NO